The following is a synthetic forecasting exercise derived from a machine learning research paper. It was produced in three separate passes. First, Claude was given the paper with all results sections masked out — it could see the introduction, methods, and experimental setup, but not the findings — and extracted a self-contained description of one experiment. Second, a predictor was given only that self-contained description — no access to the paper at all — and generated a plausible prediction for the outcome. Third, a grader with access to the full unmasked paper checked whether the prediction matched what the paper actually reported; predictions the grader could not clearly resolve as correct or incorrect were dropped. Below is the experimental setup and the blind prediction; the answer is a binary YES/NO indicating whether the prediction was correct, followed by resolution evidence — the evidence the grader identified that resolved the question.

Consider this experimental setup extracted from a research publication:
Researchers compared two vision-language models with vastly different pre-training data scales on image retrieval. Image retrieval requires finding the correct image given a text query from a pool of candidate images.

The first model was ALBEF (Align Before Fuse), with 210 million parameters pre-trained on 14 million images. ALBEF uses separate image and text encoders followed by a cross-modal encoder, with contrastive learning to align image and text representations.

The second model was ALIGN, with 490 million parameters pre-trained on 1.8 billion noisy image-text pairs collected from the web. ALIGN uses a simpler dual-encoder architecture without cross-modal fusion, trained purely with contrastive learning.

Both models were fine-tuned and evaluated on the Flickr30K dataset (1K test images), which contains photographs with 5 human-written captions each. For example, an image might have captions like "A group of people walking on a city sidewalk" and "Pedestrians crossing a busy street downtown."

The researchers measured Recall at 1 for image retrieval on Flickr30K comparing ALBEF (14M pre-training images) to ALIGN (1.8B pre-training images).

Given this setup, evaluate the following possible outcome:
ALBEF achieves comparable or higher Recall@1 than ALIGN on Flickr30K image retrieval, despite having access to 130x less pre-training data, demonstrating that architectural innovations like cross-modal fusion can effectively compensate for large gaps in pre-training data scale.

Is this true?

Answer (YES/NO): YES